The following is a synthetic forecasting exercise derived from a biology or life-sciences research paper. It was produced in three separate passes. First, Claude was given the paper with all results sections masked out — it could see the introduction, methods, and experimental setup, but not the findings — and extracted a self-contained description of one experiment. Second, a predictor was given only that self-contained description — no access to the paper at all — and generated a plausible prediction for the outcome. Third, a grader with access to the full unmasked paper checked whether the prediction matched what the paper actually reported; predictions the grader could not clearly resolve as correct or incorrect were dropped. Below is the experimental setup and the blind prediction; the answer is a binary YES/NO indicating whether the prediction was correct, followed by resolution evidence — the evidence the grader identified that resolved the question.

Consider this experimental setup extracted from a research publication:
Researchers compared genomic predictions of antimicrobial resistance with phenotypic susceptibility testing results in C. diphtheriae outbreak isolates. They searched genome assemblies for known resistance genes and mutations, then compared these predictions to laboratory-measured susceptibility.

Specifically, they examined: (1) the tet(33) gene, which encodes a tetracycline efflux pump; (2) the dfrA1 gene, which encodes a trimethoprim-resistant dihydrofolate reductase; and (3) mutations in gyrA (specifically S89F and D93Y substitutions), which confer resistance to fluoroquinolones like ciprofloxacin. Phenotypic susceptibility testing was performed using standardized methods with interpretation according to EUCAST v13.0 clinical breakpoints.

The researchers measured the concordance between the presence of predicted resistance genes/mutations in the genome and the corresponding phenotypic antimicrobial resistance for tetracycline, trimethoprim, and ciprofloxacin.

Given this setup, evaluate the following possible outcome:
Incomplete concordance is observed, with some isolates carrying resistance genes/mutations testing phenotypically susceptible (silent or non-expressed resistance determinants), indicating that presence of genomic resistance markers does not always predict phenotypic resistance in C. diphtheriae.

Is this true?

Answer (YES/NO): NO